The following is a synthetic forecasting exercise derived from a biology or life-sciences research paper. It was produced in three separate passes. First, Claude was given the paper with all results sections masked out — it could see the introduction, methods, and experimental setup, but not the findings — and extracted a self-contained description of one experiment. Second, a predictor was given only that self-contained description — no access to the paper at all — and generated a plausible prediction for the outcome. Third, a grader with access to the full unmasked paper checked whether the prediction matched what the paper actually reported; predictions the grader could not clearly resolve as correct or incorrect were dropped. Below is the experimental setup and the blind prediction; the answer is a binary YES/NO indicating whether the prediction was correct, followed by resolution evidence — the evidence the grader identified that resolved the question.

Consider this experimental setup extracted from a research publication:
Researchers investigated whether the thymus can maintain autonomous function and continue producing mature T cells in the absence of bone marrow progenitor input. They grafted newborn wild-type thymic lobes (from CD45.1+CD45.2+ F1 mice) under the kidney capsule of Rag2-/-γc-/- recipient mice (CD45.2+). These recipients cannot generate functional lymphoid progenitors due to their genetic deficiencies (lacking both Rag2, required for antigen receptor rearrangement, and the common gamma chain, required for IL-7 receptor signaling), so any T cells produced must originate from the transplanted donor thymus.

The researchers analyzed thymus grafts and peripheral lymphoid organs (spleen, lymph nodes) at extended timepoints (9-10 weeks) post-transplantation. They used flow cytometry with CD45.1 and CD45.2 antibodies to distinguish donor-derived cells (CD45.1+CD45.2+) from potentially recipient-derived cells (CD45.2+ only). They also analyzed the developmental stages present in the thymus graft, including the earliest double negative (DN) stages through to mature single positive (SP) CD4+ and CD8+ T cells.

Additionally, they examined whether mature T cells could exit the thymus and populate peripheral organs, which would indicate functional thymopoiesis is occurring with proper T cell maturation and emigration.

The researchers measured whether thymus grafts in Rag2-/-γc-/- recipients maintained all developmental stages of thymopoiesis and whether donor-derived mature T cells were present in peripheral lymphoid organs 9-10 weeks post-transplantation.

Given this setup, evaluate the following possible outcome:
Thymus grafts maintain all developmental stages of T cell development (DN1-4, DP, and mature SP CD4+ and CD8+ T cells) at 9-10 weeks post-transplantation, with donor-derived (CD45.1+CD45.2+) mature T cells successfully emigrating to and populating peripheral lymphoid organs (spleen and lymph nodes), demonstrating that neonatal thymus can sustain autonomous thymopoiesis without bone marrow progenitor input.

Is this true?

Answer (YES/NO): NO